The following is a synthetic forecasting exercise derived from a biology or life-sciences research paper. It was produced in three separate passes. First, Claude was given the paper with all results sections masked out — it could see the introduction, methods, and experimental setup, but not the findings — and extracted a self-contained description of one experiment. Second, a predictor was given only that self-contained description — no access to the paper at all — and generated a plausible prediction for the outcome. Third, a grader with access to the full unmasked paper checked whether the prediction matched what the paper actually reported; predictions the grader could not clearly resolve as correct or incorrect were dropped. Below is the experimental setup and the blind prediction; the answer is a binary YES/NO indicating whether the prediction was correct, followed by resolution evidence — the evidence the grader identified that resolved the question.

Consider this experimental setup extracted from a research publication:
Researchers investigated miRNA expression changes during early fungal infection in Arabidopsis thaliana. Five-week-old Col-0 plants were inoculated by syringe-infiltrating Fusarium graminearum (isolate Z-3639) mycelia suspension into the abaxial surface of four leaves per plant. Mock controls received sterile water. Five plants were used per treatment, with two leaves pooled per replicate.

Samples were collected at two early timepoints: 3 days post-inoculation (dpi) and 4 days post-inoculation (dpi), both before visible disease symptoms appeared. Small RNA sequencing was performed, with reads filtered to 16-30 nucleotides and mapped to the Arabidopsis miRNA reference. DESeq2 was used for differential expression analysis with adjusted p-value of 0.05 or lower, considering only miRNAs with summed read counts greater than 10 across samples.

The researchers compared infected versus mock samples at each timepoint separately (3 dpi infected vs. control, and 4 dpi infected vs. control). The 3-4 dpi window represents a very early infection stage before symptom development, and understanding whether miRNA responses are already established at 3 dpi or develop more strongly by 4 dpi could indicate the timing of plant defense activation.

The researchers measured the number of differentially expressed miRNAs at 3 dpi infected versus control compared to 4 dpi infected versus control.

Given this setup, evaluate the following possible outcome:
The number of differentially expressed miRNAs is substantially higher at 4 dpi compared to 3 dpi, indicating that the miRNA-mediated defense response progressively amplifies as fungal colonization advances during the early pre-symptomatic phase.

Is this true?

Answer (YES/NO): NO